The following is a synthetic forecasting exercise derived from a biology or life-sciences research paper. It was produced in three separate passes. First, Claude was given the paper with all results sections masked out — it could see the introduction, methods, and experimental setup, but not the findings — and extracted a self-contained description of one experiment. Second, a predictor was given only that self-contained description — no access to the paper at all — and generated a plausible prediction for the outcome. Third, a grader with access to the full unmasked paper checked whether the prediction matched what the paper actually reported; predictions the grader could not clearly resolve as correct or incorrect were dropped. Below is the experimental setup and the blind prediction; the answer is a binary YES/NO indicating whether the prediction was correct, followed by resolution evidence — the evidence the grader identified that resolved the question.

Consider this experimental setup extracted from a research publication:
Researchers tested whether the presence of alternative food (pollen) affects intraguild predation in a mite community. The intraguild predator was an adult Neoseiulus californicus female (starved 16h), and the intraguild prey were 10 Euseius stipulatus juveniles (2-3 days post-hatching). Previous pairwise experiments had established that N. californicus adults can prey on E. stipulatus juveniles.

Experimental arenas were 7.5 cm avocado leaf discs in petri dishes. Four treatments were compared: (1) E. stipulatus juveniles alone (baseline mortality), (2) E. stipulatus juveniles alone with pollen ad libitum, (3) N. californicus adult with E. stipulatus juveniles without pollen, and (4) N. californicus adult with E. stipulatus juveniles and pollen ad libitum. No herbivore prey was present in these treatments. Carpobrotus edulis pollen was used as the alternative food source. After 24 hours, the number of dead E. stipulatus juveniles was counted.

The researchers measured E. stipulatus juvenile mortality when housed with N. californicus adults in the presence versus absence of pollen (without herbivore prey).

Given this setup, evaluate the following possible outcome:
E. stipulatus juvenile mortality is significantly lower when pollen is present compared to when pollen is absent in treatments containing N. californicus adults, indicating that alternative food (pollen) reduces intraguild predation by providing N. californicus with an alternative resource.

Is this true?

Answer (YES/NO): NO